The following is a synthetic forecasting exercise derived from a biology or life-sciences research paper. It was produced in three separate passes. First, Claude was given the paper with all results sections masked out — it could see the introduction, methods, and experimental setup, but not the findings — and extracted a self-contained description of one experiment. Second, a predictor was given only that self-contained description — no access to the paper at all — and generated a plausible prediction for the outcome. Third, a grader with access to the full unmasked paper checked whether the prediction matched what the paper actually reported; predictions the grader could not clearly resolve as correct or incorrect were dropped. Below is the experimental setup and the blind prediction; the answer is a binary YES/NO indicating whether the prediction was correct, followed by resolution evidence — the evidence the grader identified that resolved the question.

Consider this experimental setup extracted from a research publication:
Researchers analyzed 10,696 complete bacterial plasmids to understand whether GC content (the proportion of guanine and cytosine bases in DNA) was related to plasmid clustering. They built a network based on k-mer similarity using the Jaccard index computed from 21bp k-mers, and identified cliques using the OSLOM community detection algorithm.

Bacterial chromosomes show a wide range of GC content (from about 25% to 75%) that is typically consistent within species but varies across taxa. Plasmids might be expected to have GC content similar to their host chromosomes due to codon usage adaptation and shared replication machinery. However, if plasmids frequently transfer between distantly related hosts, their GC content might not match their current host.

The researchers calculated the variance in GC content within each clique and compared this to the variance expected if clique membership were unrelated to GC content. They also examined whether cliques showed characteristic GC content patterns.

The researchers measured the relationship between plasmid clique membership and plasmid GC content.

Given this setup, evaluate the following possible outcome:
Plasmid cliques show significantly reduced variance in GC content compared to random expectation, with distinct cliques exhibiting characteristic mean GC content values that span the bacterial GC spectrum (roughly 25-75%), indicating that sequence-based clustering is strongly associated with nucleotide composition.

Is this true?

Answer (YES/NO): YES